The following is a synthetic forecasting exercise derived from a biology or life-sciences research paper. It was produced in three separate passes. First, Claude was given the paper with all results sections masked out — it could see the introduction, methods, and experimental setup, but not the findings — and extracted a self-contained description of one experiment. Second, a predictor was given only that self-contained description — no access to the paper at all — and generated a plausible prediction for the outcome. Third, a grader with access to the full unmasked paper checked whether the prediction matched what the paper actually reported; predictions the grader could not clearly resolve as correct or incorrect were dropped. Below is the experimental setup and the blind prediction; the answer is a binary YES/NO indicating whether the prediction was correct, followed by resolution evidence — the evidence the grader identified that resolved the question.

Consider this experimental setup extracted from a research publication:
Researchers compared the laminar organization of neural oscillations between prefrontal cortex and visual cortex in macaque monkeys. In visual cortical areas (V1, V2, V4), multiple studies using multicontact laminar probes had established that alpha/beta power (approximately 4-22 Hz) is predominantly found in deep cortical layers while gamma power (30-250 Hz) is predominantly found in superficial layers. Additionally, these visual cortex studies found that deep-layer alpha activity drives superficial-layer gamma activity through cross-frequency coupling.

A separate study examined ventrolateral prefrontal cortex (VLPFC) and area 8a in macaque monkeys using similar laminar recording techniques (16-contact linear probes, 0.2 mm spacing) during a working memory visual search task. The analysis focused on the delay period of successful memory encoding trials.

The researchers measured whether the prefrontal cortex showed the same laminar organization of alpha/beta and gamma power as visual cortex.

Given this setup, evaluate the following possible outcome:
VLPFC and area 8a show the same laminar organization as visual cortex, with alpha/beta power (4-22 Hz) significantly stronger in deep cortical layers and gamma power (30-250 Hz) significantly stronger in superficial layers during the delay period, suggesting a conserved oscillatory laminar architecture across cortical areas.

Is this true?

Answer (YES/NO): YES